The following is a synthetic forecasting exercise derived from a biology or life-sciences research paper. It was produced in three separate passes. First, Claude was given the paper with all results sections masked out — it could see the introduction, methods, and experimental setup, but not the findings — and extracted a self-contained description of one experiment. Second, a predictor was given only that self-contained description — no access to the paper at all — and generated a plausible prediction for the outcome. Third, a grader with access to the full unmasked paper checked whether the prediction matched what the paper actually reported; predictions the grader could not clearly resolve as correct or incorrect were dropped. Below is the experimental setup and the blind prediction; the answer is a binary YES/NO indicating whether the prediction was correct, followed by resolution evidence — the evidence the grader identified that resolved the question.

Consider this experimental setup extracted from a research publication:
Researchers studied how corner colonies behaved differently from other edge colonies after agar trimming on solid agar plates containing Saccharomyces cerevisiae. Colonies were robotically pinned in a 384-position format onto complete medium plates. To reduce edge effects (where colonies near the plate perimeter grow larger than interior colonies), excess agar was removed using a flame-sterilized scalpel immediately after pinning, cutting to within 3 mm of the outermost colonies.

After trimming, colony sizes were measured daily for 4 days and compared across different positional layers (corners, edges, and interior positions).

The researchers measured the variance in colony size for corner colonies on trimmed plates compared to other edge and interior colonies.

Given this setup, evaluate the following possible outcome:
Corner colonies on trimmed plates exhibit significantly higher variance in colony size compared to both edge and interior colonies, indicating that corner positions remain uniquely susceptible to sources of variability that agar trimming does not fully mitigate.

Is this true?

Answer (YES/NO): YES